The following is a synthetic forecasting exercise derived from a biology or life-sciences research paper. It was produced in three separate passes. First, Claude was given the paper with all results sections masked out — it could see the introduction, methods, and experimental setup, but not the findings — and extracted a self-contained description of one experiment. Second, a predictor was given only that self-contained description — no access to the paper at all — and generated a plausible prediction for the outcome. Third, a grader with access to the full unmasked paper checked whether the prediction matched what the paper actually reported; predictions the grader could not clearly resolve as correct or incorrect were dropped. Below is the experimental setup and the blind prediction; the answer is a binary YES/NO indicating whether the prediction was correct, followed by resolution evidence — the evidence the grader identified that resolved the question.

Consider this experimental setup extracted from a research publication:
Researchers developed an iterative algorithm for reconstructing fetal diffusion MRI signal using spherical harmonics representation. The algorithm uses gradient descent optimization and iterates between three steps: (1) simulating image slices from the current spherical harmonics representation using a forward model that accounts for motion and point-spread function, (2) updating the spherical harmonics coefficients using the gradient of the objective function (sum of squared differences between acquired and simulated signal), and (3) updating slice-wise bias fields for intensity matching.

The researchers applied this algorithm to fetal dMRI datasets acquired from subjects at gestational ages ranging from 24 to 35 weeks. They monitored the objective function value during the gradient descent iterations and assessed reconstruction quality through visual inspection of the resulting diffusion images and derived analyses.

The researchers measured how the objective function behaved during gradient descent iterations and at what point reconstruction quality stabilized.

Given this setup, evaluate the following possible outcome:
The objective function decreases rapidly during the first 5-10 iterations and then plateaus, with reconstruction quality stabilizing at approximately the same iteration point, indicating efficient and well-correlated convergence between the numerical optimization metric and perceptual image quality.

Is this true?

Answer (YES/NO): NO